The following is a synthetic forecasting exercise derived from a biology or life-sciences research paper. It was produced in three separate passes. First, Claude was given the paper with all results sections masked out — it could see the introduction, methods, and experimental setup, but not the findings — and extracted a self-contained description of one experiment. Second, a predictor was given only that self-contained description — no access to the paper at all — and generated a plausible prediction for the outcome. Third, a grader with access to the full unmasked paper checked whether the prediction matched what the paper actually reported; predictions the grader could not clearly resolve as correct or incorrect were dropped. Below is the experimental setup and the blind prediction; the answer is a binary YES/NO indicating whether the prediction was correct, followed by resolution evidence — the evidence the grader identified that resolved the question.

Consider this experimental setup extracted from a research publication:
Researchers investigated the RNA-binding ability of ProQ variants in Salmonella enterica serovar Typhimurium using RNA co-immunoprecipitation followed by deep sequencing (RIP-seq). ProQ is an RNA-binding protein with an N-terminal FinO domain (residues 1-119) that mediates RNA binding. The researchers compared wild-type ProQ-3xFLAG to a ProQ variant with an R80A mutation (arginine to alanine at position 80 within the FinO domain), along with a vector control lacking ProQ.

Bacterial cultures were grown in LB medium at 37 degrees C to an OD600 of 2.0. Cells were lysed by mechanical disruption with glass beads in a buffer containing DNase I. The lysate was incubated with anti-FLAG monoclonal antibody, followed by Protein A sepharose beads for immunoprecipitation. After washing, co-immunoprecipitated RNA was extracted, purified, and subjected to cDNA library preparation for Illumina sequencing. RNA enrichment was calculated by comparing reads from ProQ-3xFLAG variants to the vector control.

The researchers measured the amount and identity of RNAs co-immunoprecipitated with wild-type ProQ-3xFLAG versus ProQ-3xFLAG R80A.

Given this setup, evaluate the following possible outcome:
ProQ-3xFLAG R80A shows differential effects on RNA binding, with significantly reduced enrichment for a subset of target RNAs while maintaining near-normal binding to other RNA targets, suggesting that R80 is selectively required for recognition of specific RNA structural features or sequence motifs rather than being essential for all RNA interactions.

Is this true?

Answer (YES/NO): NO